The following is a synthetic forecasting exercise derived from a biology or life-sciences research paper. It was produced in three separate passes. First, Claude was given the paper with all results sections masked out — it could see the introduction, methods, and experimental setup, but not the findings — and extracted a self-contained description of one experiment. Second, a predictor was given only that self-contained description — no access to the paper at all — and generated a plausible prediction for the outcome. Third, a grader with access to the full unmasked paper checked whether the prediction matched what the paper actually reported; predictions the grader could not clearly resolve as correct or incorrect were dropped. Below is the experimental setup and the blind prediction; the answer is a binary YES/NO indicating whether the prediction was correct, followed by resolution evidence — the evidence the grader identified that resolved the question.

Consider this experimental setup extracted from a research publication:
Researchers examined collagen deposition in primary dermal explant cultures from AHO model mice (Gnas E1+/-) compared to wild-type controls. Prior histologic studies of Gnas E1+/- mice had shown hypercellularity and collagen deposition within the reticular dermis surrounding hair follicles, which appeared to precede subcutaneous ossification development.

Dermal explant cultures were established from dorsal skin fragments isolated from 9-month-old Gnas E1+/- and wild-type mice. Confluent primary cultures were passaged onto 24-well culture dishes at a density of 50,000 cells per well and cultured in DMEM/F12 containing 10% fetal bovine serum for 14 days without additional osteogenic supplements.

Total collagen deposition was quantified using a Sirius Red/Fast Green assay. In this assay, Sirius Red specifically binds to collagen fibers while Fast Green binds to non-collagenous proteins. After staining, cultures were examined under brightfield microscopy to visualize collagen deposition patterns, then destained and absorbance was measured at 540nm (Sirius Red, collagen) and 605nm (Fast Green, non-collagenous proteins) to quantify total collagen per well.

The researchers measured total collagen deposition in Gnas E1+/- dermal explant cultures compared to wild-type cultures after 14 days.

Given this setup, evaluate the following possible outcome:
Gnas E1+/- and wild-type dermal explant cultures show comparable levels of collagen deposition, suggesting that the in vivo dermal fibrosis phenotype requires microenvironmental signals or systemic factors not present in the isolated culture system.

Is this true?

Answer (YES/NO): NO